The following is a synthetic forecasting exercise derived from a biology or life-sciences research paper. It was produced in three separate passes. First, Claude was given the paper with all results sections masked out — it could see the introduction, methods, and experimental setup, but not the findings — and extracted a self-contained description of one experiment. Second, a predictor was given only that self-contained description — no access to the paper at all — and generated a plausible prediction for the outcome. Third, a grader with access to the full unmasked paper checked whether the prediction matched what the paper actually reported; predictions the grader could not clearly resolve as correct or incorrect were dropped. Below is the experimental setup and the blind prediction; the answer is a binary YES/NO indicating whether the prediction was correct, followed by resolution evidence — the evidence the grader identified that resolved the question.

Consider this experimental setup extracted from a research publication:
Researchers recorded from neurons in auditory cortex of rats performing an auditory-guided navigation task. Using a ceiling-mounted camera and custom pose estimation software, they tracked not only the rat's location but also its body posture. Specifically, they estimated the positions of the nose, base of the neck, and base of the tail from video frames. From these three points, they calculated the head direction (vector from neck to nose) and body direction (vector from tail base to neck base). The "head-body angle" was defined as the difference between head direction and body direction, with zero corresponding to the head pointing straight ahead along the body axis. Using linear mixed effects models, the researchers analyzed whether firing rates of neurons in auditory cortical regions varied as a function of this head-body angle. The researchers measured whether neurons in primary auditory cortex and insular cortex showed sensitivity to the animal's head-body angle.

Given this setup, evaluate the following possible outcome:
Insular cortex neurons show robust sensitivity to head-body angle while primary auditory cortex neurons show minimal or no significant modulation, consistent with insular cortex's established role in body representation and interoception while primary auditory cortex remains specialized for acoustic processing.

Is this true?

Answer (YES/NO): NO